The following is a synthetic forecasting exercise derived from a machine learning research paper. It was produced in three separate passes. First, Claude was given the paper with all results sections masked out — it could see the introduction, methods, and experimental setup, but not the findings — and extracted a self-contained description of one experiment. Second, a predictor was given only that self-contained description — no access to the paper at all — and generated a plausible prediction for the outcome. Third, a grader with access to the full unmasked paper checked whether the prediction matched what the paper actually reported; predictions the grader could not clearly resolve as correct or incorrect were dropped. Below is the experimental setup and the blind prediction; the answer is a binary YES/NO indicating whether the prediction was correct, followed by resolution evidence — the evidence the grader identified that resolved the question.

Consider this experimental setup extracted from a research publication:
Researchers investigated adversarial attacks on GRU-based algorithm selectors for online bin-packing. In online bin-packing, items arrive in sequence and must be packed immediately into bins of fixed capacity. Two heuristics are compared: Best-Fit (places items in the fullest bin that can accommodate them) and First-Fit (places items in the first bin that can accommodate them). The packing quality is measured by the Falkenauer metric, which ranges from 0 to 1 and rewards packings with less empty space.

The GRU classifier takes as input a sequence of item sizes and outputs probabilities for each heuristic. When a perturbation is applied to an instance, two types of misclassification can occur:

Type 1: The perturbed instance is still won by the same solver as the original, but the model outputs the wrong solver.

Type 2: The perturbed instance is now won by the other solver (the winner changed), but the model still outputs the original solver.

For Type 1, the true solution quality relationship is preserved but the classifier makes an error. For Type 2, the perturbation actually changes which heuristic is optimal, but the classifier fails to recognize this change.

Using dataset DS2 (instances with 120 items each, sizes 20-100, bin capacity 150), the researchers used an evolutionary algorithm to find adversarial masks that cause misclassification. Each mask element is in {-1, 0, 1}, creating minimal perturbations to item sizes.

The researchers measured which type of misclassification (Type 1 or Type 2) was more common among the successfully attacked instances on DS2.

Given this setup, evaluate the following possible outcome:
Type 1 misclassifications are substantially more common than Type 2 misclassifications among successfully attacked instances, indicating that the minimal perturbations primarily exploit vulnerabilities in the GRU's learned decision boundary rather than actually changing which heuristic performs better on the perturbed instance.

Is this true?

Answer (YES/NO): NO